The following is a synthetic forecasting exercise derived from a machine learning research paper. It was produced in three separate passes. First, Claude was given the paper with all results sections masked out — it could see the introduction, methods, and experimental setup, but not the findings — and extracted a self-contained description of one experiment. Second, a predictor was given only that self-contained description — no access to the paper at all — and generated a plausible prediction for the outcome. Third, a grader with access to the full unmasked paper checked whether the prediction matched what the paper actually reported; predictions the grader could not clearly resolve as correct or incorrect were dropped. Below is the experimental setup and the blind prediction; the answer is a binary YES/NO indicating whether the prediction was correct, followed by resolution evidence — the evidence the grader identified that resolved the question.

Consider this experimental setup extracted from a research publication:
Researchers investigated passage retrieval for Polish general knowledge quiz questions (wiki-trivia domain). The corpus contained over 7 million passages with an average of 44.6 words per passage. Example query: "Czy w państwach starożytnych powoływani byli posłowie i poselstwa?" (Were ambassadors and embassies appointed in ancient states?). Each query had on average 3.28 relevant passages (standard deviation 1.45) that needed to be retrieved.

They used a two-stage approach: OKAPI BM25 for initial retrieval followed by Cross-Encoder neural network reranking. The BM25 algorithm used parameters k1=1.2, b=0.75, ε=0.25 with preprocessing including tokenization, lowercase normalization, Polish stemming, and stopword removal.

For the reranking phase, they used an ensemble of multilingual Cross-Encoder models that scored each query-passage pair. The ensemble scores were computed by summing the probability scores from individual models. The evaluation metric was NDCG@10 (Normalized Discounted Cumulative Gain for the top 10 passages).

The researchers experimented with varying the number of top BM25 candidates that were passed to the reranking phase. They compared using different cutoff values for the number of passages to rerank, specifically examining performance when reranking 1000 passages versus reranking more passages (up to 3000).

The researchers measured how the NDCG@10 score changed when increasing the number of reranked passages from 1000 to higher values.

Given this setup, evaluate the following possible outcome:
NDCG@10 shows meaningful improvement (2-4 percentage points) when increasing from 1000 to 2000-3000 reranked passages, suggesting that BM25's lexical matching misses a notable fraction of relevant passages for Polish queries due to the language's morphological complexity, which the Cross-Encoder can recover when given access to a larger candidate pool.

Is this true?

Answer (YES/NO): NO